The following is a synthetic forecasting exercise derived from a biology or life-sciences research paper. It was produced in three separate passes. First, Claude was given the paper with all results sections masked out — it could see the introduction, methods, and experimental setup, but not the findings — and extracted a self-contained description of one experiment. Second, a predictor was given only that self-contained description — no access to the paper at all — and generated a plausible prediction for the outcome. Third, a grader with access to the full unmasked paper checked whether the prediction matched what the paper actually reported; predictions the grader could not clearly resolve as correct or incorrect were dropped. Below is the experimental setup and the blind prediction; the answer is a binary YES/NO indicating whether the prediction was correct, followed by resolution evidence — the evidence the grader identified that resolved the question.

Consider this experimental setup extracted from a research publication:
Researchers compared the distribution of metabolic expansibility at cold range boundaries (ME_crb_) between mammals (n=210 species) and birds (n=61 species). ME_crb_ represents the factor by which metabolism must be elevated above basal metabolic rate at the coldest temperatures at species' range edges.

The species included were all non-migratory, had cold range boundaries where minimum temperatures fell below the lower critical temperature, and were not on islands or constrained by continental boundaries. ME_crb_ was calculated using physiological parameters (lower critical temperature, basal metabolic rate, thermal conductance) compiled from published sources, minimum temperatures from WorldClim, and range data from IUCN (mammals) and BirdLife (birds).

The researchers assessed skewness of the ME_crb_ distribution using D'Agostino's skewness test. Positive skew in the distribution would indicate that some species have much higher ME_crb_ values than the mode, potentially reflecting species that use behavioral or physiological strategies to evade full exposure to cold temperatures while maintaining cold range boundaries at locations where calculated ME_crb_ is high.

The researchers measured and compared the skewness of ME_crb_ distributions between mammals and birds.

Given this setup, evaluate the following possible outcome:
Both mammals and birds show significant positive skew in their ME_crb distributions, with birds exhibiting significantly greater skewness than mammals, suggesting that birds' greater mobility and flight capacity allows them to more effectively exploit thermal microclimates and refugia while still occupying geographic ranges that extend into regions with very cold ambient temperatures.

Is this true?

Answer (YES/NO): NO